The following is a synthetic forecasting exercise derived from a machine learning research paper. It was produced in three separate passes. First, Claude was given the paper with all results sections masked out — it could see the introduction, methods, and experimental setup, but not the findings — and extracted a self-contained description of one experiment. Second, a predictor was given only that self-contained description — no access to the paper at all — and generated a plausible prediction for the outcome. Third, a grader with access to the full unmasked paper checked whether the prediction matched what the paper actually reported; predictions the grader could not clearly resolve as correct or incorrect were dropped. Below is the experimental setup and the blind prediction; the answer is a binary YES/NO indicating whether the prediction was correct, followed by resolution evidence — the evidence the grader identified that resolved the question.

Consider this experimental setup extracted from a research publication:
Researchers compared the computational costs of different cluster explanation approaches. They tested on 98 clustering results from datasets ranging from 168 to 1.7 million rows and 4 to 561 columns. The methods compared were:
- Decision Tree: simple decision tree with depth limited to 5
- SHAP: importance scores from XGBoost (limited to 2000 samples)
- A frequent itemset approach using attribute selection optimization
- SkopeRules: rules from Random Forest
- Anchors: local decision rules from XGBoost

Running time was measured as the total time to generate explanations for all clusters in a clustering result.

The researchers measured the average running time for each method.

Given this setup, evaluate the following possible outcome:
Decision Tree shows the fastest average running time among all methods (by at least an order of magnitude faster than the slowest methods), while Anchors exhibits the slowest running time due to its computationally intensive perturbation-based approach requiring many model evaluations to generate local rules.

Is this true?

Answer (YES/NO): YES